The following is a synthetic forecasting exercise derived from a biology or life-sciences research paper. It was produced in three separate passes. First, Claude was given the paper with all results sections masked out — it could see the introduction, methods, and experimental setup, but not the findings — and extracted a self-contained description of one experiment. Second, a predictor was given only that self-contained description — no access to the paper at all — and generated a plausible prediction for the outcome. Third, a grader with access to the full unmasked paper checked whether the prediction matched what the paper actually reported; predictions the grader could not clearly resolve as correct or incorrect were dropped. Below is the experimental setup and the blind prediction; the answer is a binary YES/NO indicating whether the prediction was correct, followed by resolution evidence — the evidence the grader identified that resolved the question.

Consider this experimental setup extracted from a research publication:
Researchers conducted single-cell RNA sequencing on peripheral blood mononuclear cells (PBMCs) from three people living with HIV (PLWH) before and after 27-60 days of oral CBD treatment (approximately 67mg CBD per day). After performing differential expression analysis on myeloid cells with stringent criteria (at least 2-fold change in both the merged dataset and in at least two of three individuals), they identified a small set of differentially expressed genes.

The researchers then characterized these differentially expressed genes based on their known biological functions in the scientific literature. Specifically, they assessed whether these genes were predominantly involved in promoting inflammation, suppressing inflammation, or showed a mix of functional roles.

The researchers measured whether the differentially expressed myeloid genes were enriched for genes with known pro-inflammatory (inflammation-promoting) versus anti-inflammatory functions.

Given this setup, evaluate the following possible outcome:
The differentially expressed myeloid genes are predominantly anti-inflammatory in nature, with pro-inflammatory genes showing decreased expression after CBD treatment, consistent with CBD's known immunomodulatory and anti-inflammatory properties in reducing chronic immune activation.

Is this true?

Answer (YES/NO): NO